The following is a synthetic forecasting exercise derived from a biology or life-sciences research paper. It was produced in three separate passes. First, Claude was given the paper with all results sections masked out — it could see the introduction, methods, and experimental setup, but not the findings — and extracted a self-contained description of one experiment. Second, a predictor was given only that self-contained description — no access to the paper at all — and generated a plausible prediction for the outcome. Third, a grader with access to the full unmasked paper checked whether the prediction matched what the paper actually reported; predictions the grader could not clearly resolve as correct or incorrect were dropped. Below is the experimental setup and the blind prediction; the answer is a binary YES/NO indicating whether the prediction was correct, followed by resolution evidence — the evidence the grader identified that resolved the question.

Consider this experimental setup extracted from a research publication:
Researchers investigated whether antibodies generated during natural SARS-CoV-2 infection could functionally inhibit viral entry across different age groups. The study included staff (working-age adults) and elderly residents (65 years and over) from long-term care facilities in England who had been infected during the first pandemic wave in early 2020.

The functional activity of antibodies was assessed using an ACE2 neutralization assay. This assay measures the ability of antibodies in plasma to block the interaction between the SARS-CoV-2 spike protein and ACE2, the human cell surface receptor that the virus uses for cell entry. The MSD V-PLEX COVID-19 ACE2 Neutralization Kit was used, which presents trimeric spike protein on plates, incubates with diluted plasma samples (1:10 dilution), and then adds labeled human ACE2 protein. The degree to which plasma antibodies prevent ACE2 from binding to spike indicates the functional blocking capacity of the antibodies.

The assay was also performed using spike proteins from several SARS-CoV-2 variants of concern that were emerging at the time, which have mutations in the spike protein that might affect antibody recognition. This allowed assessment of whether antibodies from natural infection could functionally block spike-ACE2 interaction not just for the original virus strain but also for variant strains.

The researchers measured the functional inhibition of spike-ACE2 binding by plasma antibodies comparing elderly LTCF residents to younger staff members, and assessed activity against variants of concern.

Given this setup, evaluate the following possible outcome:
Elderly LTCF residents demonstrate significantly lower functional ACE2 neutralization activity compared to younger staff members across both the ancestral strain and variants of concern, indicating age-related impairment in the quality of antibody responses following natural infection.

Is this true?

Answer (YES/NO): NO